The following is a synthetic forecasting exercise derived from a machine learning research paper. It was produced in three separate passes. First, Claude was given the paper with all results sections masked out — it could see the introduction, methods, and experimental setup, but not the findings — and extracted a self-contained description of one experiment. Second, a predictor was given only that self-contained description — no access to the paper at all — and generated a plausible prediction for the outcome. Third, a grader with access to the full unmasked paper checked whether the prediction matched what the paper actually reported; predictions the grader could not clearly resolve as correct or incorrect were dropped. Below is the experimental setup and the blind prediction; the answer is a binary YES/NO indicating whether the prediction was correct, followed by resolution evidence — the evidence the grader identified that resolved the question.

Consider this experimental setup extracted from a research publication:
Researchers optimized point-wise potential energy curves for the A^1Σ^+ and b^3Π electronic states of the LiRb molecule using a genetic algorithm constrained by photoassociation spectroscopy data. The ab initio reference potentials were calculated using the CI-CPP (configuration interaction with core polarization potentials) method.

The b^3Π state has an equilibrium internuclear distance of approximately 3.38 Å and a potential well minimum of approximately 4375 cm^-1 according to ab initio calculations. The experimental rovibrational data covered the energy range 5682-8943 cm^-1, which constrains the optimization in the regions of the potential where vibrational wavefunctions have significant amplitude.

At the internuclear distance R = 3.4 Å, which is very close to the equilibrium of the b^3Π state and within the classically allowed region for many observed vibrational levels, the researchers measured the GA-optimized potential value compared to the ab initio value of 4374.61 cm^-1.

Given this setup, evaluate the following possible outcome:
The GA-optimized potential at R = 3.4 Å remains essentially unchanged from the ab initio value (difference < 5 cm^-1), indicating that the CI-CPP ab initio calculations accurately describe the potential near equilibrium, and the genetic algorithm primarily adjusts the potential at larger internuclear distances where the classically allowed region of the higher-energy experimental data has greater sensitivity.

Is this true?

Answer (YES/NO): NO